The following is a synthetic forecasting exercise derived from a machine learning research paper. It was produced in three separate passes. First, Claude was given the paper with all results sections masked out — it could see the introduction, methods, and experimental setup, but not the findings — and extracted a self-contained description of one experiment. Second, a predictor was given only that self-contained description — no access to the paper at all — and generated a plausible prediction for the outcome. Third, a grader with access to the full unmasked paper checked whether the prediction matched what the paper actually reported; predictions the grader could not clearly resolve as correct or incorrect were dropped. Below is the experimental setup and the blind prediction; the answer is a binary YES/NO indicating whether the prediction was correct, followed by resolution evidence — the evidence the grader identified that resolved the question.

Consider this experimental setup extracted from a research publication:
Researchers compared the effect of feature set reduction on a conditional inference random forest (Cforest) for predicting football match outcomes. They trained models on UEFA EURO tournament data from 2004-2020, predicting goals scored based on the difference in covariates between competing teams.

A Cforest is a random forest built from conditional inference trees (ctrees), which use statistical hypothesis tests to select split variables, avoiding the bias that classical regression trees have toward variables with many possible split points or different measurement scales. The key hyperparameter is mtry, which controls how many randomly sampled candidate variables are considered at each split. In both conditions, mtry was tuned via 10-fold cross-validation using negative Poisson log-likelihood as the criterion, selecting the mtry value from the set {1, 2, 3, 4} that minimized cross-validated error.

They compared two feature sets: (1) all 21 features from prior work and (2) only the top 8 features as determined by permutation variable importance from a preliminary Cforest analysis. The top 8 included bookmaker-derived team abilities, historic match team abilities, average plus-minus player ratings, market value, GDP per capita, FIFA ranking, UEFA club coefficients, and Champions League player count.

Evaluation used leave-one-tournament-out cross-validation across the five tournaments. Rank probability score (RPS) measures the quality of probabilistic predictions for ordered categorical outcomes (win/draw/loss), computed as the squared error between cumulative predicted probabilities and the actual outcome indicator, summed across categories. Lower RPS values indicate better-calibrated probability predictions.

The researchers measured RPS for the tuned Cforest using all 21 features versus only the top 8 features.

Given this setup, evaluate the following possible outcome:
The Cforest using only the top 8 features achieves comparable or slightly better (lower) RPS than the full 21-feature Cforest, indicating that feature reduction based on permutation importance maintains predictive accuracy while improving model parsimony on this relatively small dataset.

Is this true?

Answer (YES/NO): YES